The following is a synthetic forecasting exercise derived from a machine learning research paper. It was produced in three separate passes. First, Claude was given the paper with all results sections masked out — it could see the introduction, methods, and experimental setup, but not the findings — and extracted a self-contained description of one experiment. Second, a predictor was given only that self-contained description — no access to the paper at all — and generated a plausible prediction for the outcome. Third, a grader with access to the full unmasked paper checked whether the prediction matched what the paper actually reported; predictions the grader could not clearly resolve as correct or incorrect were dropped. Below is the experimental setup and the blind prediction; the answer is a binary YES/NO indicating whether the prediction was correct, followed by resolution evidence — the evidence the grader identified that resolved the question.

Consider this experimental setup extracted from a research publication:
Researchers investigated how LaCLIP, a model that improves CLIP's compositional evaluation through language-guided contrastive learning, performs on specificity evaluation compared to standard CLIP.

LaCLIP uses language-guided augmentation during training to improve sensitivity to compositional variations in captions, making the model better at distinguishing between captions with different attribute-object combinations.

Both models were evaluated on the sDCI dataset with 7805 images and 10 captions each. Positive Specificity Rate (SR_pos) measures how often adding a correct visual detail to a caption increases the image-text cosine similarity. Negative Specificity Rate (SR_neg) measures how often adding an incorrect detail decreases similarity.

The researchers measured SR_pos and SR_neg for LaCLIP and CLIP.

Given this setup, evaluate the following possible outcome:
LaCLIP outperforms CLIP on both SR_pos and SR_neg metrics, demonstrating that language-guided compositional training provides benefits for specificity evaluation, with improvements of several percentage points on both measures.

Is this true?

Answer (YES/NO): NO